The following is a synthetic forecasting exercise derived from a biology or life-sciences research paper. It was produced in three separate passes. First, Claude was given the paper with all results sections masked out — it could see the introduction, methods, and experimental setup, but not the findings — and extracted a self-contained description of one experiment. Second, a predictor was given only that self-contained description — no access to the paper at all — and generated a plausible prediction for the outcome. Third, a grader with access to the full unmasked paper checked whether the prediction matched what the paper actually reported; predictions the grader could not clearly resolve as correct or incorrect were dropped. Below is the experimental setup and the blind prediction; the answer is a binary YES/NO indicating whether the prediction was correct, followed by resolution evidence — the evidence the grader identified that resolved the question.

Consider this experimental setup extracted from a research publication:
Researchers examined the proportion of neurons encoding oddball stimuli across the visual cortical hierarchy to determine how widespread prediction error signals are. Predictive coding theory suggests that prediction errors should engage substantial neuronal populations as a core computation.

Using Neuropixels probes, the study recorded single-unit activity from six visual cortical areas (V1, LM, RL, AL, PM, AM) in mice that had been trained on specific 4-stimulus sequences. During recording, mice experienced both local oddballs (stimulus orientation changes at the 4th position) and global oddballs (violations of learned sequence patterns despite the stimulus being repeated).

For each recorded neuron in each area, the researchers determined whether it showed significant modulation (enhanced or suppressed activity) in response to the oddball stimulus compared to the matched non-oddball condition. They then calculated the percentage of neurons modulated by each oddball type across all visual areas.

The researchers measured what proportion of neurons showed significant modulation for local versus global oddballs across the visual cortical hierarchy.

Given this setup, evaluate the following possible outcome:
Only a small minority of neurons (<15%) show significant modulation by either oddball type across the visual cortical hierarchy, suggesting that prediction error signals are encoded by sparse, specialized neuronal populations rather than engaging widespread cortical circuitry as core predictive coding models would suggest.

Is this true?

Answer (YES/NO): NO